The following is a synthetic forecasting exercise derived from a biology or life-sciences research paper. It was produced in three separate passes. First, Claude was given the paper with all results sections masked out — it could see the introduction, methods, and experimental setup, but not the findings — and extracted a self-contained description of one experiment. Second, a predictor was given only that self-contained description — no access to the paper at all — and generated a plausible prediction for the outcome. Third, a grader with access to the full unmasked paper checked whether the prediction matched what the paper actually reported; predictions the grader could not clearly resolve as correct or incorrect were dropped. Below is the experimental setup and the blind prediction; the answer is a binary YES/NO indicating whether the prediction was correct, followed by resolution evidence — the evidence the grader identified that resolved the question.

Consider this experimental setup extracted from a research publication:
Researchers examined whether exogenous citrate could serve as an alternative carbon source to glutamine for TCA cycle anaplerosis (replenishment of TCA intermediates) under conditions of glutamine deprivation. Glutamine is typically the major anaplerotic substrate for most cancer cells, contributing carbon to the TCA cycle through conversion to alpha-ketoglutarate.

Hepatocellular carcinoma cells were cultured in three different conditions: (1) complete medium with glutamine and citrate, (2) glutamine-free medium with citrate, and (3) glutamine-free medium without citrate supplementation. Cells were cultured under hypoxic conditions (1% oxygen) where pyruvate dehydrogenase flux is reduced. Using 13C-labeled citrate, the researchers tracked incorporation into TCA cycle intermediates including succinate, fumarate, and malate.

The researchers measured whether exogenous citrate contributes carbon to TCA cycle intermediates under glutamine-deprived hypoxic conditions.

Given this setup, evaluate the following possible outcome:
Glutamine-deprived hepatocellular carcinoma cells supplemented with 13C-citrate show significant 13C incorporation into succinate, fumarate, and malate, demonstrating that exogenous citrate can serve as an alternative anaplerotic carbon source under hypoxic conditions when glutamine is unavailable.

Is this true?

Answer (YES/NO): YES